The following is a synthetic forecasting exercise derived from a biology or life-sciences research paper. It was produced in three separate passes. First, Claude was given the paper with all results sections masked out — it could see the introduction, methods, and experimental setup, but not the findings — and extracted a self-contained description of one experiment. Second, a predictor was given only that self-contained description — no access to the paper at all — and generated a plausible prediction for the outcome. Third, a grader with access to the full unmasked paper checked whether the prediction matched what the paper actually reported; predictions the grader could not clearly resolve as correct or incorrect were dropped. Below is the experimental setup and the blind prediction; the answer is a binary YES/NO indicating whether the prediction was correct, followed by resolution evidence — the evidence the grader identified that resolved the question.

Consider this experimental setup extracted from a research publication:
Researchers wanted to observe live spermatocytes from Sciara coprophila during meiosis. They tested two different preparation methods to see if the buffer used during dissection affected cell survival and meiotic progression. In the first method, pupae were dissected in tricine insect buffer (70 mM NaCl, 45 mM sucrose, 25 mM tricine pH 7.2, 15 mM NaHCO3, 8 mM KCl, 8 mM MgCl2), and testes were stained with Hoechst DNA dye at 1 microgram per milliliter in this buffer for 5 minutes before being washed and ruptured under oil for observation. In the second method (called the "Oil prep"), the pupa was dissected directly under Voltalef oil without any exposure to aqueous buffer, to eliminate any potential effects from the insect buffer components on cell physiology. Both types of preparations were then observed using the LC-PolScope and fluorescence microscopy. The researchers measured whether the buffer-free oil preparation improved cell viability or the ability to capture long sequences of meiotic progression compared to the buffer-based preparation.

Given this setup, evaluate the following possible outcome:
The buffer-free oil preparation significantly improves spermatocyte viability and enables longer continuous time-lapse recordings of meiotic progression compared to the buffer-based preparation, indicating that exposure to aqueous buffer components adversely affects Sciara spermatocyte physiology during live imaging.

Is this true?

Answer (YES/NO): NO